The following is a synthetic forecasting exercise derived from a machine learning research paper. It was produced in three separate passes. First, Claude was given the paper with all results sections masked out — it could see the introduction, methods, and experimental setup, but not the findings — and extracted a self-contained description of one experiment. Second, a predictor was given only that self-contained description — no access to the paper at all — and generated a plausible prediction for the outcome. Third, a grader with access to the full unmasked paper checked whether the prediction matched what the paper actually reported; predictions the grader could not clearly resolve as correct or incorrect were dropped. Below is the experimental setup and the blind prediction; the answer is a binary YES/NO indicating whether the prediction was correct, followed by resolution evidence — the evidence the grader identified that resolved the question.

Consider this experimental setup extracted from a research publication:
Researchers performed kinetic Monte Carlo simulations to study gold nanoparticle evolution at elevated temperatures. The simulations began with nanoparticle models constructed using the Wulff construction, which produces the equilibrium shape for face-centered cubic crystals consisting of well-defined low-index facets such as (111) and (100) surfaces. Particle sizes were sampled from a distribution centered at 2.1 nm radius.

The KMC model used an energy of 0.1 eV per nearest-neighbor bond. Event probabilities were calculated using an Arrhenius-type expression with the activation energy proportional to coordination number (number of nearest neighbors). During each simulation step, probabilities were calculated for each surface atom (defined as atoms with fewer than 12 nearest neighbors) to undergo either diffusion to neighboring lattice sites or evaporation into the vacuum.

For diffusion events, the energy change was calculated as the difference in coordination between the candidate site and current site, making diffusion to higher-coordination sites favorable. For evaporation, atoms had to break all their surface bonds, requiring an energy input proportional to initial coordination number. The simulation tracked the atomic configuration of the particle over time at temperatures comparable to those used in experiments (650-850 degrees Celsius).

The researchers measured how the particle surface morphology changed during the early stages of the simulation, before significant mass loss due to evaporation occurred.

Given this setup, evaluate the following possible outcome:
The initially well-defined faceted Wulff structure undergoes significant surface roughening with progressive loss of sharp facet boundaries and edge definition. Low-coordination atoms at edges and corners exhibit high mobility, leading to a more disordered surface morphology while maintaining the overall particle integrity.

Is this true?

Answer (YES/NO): NO